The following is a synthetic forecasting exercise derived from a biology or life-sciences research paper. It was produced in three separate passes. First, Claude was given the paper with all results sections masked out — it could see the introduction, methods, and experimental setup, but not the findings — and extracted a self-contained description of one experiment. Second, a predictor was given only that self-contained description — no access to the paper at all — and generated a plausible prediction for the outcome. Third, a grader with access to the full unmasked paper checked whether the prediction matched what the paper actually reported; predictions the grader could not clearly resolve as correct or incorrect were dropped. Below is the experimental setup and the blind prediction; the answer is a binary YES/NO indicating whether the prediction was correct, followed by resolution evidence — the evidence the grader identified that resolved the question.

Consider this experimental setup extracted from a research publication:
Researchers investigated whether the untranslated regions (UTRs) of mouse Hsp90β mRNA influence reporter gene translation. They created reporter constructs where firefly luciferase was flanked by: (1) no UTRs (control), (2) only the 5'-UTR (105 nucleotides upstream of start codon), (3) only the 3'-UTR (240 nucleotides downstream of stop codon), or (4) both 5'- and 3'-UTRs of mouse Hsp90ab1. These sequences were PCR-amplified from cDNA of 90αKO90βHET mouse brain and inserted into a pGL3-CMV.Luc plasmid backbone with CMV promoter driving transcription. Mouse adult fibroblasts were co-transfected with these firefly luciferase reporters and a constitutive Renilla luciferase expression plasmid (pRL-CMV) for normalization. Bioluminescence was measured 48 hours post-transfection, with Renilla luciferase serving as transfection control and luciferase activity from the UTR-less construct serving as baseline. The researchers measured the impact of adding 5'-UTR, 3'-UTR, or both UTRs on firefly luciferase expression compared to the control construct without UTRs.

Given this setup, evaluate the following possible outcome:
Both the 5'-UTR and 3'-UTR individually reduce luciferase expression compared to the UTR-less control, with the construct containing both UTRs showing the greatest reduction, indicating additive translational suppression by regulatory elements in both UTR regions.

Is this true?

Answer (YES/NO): NO